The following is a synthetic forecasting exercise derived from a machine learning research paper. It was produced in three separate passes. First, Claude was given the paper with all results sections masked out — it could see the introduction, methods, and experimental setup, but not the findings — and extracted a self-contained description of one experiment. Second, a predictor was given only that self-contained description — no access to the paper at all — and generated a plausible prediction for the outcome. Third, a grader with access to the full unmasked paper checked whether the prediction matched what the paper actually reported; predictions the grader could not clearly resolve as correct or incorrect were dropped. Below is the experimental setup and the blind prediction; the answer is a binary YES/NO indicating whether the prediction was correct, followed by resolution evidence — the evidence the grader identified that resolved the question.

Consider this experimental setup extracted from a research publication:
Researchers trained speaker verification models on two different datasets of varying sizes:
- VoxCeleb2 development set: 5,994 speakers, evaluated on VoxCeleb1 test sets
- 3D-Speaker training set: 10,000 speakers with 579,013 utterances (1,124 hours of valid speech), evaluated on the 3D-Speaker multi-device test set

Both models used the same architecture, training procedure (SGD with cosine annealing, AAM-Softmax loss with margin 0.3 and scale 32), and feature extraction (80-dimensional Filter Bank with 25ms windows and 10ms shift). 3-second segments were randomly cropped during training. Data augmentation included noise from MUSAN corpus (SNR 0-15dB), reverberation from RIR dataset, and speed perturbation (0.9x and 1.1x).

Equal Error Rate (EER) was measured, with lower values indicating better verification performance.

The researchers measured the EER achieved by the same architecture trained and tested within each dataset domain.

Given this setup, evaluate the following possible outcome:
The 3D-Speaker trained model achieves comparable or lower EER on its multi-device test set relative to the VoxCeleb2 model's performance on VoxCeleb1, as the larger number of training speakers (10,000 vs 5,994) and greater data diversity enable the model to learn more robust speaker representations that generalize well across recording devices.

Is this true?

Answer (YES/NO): NO